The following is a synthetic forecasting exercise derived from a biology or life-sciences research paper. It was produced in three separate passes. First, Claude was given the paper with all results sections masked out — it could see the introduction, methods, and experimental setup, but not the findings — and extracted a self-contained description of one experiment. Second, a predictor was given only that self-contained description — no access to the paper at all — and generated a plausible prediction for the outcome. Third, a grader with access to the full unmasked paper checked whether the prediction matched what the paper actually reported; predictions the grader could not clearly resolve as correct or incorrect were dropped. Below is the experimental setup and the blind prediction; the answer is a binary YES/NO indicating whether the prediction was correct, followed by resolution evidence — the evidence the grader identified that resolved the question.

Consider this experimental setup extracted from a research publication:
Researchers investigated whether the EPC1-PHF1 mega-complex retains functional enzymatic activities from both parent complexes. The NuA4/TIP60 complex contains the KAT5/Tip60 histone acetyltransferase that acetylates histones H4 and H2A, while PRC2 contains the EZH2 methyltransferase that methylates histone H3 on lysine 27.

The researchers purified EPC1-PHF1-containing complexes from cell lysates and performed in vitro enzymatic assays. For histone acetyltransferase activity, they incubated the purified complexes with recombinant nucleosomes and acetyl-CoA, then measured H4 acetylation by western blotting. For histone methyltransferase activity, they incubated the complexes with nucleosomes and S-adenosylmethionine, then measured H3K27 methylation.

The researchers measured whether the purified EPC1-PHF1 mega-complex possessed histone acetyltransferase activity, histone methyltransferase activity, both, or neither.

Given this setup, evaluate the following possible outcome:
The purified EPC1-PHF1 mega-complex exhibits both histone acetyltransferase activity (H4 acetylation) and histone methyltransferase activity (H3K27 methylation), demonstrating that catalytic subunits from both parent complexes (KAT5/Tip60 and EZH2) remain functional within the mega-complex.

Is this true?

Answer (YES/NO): YES